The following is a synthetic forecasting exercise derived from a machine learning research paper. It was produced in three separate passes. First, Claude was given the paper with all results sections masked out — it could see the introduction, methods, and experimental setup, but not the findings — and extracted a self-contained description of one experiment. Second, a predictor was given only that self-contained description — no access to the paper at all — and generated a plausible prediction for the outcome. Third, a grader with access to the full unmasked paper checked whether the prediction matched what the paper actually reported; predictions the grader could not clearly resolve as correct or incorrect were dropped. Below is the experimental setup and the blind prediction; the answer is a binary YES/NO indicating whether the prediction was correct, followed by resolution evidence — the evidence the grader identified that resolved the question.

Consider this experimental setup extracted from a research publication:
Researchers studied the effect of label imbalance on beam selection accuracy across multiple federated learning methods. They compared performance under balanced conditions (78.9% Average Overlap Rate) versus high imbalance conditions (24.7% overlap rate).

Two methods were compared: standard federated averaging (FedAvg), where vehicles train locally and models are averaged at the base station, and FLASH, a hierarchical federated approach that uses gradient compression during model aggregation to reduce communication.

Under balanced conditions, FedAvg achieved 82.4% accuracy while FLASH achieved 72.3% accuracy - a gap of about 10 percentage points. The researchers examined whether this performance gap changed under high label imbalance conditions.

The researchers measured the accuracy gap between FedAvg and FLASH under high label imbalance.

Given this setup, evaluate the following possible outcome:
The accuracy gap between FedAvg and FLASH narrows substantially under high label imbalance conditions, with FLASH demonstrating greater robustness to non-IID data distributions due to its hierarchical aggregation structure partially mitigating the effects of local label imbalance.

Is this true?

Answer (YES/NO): NO